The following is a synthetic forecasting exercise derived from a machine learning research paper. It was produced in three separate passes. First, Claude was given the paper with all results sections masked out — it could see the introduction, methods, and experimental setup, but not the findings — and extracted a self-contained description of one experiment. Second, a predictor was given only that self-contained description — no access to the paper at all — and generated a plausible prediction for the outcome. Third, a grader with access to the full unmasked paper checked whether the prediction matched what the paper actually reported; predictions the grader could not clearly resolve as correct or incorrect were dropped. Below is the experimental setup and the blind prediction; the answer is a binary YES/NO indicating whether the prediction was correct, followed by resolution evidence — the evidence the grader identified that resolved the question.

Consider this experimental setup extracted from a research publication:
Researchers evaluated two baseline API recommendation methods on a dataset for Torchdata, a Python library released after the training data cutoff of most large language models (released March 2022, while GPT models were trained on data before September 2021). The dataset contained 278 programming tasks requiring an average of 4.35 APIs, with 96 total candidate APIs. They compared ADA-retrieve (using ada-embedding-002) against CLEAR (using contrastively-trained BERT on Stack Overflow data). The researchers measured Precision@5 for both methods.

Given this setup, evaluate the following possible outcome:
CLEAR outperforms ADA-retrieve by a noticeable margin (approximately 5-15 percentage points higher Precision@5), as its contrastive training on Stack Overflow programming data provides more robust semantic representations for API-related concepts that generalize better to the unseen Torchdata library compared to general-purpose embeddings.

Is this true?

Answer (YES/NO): NO